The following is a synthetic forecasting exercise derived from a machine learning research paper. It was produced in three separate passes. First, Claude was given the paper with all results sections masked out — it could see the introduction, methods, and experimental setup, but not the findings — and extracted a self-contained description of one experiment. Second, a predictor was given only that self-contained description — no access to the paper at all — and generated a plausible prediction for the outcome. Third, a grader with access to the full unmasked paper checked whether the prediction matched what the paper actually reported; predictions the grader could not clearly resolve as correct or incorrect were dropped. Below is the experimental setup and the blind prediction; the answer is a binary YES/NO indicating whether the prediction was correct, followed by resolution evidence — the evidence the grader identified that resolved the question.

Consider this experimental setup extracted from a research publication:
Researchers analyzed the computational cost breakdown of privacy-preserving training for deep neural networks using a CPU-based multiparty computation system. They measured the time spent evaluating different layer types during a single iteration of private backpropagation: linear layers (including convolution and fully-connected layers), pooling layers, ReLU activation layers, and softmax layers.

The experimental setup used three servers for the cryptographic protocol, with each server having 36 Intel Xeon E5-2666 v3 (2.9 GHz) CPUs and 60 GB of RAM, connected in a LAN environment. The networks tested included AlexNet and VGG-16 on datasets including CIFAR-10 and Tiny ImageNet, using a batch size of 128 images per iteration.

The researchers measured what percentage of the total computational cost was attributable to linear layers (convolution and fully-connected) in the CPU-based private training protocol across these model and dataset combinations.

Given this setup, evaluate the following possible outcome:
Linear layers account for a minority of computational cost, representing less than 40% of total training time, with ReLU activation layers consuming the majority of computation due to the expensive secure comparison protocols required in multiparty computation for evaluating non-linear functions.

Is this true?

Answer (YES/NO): NO